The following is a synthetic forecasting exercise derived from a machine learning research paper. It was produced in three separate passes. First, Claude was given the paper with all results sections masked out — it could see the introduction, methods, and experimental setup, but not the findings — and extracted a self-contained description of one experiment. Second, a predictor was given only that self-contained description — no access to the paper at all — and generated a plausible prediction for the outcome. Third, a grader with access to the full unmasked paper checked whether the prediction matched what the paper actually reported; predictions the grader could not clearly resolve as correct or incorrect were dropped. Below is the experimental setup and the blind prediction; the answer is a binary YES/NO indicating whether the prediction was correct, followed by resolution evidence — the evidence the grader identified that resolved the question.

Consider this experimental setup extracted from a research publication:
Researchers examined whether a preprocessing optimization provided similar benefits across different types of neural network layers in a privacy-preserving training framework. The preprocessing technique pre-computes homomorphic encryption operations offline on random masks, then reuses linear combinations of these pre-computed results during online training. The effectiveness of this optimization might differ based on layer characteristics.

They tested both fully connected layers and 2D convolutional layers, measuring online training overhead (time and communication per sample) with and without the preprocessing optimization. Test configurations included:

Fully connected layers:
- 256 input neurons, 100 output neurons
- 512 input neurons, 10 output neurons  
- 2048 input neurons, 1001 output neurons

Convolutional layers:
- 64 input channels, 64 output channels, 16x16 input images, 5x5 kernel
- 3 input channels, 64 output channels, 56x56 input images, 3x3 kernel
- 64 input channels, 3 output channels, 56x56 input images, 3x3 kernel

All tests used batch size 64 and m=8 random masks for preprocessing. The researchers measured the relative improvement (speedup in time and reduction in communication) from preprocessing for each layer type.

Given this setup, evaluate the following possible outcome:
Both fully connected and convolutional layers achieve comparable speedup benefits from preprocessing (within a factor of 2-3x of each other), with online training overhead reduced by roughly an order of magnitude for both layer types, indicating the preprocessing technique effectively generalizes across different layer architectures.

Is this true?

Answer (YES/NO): NO